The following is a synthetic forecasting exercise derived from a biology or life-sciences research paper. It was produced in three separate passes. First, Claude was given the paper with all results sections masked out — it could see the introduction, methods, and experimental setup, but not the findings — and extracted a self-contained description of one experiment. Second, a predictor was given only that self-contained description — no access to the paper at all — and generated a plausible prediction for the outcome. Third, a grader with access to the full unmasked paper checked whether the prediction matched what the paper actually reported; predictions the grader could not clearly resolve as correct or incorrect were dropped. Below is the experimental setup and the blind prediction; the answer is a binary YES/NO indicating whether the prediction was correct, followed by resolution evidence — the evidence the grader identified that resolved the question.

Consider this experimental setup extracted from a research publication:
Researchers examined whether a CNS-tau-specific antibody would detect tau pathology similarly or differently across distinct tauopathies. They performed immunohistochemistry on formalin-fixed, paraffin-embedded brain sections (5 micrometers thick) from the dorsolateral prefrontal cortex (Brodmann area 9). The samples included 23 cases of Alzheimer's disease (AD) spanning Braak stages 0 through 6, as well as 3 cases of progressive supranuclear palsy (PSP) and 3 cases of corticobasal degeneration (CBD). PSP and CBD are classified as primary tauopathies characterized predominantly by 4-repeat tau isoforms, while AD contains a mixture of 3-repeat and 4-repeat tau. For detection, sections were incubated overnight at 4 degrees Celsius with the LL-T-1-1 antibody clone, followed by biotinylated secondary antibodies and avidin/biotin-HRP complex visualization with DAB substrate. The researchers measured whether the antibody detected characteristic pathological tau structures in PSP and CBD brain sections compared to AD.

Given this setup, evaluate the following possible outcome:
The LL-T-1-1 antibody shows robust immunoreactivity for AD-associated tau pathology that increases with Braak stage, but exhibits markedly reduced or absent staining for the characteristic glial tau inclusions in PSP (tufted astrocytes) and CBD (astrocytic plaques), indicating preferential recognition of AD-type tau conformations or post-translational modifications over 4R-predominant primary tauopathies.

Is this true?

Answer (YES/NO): NO